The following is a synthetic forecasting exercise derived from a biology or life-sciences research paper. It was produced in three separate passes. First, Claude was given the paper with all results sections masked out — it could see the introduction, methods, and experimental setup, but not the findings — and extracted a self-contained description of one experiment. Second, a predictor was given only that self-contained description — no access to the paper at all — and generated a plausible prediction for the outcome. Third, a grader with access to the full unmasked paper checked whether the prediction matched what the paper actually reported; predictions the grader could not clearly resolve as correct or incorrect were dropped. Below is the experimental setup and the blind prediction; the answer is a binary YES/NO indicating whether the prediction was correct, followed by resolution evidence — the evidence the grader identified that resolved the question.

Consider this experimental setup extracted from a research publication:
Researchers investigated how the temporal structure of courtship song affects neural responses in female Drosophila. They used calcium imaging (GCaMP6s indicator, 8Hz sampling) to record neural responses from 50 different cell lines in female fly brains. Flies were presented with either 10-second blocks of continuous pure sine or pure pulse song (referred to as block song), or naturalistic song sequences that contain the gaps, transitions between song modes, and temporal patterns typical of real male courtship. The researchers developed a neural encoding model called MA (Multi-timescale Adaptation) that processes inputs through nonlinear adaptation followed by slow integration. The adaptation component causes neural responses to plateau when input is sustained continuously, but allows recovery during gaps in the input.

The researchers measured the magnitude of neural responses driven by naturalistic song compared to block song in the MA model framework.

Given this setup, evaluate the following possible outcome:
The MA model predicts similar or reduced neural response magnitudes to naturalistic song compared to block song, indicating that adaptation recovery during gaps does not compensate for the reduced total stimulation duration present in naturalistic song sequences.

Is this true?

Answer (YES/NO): NO